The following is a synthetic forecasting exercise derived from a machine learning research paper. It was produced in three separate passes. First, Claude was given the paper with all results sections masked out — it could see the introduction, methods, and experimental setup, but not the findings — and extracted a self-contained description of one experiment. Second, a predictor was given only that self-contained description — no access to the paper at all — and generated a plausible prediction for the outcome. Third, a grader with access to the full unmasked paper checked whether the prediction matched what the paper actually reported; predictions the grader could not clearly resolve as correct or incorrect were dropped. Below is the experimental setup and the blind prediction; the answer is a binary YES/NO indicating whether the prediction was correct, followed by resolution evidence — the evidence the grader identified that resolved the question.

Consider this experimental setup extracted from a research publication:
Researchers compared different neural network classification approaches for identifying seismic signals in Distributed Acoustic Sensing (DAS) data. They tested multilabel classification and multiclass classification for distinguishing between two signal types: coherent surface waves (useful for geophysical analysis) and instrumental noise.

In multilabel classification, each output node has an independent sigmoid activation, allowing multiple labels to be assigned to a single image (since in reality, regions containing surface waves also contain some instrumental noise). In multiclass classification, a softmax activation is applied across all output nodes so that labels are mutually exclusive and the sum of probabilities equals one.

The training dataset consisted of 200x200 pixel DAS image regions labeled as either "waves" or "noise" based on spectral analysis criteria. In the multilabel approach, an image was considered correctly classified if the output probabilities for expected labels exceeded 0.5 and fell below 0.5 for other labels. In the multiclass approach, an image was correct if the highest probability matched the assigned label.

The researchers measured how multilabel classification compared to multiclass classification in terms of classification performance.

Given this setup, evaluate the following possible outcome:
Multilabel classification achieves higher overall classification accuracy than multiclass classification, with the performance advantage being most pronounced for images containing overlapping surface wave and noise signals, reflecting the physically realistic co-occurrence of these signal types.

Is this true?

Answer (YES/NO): NO